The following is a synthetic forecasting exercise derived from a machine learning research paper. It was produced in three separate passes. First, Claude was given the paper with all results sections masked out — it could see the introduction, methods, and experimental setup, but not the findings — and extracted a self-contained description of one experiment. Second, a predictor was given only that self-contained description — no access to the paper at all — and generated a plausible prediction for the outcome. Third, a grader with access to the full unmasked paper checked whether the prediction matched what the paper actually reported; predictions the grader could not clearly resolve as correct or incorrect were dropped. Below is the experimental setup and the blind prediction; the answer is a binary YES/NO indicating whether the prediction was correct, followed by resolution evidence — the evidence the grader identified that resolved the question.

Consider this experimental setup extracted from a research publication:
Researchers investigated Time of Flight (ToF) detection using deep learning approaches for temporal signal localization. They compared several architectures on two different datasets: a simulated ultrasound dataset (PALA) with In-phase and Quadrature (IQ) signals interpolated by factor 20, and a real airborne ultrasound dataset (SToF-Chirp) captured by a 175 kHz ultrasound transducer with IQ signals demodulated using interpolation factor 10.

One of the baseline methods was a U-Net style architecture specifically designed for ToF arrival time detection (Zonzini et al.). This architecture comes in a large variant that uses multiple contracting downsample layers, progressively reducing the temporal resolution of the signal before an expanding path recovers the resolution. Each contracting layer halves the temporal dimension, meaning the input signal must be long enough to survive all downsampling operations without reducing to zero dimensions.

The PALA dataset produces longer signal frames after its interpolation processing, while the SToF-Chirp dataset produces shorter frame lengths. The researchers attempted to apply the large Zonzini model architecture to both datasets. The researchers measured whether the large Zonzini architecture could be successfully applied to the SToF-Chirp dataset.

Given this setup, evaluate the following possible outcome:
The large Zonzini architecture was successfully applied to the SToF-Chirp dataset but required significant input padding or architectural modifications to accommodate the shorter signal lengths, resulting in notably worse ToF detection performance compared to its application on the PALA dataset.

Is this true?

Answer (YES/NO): NO